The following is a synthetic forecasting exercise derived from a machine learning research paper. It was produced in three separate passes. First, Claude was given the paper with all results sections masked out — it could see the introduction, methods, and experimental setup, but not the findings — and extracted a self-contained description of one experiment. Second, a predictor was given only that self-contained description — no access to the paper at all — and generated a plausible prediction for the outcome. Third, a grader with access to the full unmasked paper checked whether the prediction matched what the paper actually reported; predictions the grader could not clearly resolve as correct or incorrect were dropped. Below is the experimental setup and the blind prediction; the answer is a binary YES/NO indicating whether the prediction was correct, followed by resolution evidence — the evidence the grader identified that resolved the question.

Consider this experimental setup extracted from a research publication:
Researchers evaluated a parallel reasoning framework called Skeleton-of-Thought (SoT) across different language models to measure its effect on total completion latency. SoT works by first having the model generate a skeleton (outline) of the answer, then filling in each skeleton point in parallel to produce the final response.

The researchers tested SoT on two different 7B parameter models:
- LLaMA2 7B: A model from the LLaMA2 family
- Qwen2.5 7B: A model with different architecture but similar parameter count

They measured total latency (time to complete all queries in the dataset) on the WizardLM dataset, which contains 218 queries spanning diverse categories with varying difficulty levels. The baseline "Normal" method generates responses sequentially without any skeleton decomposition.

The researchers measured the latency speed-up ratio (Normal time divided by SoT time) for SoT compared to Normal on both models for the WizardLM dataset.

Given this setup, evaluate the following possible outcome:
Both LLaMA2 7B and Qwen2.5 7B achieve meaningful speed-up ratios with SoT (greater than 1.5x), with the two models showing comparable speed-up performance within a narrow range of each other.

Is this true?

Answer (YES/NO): NO